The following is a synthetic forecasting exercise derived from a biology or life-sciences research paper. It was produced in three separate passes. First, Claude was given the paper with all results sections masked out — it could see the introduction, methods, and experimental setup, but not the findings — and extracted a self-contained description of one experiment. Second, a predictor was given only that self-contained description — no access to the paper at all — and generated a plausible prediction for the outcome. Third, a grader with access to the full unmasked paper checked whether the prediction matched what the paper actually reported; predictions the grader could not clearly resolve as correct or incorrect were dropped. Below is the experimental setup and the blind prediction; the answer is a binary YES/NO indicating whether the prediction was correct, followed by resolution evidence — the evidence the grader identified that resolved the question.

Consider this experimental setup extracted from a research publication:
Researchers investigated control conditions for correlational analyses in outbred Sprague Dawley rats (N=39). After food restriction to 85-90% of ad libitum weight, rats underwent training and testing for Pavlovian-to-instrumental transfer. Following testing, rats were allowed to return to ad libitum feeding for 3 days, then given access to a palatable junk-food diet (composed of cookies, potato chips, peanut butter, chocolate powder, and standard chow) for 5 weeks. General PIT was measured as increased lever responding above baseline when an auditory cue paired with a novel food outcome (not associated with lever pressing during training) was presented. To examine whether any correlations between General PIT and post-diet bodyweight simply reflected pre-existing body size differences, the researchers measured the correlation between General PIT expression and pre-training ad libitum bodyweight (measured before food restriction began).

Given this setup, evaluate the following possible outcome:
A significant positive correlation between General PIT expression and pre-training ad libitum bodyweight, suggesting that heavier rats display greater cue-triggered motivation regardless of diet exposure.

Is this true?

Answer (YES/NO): NO